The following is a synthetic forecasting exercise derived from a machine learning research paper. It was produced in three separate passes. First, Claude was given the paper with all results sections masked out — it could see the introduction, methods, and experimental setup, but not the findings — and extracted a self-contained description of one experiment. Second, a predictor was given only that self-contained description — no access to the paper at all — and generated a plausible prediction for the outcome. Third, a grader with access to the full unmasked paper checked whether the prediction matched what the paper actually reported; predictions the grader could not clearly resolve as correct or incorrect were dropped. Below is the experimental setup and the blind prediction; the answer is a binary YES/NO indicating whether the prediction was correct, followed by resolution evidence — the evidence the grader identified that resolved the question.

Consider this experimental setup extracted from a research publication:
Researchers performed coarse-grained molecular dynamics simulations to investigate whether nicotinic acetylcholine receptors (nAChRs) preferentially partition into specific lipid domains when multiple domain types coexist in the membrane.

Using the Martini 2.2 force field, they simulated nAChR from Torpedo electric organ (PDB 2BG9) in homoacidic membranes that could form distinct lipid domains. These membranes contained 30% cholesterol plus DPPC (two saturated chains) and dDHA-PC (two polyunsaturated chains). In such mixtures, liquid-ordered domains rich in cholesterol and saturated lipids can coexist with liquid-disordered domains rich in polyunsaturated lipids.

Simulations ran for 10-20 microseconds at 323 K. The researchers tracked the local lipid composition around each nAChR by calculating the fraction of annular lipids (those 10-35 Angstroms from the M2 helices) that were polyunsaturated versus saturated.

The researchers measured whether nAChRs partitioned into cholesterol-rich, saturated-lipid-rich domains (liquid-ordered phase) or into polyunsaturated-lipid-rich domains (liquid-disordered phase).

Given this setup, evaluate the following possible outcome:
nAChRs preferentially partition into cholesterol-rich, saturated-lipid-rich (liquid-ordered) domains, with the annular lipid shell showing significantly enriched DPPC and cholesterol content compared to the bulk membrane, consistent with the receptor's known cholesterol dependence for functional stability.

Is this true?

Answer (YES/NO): NO